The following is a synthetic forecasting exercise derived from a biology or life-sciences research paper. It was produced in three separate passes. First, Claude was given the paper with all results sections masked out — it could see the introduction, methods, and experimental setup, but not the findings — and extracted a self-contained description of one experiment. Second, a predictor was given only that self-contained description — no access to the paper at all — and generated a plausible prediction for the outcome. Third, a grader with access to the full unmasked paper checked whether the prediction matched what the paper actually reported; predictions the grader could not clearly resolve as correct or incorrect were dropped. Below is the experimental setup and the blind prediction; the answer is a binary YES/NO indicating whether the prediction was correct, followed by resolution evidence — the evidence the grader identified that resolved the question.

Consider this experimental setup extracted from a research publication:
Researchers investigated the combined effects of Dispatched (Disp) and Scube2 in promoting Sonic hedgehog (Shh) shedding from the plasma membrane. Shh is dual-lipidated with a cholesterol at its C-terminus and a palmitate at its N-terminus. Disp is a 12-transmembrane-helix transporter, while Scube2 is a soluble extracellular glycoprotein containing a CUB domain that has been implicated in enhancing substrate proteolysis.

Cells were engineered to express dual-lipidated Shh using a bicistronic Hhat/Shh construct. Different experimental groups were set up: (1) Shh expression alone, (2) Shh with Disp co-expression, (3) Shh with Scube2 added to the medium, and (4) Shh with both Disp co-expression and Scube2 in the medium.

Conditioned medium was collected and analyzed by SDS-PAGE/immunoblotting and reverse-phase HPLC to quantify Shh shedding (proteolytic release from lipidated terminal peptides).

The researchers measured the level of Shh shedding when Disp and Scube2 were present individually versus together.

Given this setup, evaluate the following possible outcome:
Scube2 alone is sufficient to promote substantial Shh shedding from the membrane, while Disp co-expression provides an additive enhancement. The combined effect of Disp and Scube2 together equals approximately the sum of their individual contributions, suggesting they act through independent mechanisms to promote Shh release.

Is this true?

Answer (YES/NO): NO